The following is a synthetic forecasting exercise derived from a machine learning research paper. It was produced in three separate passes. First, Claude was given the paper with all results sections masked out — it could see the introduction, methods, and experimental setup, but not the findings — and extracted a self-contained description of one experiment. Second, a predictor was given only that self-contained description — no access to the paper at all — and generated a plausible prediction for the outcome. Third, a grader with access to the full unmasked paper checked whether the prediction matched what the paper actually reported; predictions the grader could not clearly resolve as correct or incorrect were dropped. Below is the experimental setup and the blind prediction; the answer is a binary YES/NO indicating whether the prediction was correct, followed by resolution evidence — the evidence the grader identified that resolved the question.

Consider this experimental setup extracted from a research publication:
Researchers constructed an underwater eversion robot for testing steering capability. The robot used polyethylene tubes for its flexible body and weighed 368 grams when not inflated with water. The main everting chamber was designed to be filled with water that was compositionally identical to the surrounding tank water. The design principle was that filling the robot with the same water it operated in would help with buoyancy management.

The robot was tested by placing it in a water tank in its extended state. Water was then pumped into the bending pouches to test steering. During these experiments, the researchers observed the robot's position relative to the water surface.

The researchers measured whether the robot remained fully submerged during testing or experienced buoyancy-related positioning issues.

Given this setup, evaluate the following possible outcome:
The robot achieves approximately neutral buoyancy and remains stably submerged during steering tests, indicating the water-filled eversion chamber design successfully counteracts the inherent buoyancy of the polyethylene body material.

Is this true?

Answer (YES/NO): NO